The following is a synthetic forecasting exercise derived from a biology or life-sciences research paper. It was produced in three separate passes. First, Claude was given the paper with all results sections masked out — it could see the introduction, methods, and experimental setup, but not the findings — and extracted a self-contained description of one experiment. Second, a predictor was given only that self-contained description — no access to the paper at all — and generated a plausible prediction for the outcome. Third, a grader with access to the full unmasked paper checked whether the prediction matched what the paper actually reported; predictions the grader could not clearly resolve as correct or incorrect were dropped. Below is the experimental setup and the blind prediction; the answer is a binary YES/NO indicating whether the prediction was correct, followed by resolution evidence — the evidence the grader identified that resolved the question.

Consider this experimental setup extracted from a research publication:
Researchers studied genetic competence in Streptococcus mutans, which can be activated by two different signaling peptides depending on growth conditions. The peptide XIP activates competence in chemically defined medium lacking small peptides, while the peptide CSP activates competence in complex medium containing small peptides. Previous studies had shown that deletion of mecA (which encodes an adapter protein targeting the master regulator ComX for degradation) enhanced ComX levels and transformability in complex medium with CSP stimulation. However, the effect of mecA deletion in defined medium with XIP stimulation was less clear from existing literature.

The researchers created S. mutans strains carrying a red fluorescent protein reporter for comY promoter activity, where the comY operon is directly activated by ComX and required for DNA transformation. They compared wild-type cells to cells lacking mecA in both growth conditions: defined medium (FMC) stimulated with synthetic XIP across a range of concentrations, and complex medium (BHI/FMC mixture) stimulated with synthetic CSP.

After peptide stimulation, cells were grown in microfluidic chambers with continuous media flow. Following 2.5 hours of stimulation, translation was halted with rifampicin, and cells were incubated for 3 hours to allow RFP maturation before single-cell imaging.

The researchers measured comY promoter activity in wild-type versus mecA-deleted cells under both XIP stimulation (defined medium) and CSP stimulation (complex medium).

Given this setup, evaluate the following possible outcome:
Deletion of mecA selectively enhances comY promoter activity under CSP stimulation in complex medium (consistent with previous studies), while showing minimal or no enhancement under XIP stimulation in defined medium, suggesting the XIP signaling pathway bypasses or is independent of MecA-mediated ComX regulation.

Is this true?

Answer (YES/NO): NO